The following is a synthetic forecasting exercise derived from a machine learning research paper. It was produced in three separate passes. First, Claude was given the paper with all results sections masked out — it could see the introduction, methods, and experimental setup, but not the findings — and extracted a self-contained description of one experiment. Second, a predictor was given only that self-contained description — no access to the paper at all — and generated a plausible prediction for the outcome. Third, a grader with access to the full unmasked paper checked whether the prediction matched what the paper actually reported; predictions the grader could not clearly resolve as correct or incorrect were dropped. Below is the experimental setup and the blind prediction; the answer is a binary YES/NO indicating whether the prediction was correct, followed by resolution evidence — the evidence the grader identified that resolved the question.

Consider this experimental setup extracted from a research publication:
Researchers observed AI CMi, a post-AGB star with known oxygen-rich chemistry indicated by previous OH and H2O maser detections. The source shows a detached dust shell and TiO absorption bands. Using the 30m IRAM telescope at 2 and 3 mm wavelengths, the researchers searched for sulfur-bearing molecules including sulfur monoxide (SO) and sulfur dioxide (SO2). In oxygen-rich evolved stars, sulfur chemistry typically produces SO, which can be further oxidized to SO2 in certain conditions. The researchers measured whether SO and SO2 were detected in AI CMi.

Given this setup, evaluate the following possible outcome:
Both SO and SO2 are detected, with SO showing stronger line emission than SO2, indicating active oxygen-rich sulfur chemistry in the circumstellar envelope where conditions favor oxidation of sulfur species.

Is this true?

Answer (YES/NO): YES